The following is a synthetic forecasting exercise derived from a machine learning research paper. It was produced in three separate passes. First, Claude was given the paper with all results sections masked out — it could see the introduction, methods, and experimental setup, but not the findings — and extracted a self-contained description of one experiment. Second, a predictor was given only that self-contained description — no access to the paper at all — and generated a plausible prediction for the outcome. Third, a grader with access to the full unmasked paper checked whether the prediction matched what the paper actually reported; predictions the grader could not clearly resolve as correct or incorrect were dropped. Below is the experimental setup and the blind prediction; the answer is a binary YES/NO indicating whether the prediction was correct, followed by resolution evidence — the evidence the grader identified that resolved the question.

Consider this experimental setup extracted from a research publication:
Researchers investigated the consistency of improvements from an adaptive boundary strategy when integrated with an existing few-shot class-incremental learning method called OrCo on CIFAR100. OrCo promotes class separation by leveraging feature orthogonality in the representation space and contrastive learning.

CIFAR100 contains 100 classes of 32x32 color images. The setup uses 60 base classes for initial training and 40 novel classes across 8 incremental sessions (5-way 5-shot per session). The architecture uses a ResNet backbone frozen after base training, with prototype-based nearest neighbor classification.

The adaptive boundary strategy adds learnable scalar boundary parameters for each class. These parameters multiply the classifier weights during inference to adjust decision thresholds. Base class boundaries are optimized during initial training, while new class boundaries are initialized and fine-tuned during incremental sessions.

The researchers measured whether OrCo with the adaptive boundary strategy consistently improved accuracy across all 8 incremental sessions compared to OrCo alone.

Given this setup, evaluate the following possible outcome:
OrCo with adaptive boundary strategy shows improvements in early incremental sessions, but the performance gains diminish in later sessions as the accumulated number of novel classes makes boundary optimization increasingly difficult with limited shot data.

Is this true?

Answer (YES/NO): NO